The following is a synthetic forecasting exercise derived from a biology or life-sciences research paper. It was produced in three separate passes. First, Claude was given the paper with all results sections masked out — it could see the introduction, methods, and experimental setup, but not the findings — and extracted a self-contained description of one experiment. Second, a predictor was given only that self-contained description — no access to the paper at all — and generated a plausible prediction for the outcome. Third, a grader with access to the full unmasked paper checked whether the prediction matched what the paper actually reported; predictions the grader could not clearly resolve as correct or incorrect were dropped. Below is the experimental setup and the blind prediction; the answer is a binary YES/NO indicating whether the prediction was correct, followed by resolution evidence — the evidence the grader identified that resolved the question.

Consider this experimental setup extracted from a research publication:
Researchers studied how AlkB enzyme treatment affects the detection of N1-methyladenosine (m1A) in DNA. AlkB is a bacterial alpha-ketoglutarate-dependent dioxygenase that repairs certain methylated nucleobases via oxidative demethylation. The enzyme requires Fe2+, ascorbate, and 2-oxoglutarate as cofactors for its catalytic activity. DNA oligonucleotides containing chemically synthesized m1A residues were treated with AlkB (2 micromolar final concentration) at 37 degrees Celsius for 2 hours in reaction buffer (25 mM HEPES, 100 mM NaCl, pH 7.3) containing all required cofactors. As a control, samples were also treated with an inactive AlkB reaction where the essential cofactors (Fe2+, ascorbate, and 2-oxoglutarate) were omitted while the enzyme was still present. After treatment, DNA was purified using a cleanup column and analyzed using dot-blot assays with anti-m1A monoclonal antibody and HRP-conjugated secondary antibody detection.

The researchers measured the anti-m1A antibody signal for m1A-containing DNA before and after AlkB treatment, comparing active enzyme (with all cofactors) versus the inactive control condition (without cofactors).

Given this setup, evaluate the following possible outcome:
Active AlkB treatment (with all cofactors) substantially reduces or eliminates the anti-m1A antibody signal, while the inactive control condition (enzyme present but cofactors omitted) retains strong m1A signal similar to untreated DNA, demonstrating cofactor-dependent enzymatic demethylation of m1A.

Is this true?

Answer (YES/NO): YES